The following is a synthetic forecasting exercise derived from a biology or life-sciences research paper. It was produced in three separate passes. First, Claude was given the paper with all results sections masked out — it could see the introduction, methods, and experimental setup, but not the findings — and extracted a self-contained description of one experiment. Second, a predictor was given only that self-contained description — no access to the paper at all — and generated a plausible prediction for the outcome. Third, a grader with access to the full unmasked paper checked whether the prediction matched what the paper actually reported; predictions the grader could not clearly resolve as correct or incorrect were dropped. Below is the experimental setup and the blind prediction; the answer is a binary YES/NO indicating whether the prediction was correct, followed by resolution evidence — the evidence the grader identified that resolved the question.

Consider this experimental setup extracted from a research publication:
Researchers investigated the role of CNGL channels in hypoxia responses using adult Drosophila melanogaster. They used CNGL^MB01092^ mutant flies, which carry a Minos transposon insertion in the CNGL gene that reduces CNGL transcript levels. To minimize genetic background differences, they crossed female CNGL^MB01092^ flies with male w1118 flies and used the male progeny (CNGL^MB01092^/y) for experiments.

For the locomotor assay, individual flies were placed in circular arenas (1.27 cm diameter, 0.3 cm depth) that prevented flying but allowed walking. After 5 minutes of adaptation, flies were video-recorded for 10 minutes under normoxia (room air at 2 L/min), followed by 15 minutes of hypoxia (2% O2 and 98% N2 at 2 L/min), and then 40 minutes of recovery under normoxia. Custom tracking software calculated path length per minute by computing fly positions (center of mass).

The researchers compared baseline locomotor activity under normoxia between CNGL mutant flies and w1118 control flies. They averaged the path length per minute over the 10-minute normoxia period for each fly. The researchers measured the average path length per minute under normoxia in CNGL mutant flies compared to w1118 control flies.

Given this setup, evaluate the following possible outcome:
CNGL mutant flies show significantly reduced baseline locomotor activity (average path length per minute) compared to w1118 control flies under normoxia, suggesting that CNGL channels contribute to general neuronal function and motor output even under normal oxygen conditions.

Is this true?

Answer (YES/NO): YES